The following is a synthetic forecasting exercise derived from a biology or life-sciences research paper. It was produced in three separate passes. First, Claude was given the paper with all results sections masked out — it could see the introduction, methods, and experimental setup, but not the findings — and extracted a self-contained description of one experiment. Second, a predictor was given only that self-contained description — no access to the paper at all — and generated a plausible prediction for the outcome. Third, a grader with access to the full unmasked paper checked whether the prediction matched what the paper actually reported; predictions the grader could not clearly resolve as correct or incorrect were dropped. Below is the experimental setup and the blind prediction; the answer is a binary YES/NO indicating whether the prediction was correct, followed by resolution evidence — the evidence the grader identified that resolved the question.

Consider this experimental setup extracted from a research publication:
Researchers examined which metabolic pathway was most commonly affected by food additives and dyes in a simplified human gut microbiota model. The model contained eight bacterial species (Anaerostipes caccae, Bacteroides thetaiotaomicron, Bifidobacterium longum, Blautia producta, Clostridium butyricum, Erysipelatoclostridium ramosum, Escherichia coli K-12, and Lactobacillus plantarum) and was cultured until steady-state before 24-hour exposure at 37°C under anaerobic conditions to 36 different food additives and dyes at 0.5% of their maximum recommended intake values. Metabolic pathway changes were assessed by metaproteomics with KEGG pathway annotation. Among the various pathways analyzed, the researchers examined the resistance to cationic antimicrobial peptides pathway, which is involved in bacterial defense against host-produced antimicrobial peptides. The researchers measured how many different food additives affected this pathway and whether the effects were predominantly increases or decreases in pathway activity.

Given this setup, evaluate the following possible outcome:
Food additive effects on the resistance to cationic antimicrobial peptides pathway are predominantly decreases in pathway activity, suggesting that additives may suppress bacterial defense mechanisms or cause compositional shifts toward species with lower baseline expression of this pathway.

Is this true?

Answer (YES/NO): YES